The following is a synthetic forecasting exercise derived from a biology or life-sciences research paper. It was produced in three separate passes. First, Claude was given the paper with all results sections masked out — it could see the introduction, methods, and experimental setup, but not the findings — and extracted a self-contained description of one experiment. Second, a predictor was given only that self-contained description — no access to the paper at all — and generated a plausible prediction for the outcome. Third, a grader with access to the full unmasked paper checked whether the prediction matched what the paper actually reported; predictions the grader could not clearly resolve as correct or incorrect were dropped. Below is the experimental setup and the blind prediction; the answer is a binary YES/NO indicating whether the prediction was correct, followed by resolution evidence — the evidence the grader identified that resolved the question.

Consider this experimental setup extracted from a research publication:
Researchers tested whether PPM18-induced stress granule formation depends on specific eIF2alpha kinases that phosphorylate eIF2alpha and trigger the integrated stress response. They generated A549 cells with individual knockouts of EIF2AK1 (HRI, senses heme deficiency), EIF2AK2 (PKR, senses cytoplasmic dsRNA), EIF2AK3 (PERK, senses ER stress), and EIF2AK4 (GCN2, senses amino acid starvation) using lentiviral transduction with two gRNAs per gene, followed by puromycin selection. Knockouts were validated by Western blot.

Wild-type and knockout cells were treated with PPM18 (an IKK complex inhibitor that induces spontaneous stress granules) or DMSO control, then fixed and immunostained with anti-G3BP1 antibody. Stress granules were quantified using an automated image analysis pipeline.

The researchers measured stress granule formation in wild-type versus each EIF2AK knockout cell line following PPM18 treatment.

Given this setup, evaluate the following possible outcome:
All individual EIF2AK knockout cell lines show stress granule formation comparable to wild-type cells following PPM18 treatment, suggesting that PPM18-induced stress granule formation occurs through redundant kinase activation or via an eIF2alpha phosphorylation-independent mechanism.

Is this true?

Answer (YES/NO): NO